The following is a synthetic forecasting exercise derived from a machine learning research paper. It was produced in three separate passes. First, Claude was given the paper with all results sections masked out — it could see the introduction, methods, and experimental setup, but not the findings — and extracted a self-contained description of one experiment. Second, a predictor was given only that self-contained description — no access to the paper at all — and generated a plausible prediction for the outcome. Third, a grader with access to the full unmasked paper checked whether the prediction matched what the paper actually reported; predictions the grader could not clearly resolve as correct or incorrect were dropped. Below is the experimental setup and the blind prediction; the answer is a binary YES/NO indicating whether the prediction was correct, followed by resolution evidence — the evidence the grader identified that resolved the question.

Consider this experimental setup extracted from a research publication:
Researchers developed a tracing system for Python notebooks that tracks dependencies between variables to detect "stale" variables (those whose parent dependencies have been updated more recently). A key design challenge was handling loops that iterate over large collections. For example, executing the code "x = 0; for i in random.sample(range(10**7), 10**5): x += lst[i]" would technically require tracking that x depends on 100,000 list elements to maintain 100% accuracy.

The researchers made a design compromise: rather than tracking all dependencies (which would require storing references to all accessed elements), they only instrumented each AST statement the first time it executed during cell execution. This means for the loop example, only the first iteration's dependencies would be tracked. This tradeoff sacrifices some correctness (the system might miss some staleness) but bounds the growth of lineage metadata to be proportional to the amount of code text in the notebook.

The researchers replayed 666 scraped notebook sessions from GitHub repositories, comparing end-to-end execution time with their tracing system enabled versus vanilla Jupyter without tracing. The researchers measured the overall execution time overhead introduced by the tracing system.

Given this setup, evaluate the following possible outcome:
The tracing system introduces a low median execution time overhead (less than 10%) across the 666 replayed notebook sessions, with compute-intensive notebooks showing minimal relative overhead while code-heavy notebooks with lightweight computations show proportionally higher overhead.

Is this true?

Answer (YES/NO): NO